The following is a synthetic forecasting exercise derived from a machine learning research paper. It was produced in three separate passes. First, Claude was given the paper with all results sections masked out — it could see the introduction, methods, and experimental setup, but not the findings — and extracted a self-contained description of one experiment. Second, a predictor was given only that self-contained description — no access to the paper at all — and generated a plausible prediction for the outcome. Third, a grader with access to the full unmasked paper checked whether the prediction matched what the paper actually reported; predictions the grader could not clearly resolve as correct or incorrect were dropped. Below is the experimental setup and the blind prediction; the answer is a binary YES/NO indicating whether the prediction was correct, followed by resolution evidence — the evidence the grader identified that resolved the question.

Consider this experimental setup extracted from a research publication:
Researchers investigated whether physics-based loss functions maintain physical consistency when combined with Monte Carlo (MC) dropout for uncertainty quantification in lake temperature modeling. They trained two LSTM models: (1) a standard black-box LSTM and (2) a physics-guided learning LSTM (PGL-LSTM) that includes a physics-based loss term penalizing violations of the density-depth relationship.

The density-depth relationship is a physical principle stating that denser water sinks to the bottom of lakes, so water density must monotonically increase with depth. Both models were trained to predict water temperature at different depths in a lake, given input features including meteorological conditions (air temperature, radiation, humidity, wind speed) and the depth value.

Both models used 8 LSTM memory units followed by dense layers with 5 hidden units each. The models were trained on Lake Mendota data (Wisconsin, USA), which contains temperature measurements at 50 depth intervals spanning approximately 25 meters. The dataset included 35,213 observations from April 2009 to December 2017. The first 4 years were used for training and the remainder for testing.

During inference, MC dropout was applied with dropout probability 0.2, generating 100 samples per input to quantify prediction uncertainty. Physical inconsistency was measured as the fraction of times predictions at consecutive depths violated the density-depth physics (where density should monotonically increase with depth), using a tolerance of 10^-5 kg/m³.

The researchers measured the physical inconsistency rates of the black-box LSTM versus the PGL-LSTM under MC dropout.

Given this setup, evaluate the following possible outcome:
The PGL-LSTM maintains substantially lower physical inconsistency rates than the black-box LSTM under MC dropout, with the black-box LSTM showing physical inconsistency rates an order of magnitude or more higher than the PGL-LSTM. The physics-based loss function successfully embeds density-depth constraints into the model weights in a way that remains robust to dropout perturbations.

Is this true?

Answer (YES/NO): NO